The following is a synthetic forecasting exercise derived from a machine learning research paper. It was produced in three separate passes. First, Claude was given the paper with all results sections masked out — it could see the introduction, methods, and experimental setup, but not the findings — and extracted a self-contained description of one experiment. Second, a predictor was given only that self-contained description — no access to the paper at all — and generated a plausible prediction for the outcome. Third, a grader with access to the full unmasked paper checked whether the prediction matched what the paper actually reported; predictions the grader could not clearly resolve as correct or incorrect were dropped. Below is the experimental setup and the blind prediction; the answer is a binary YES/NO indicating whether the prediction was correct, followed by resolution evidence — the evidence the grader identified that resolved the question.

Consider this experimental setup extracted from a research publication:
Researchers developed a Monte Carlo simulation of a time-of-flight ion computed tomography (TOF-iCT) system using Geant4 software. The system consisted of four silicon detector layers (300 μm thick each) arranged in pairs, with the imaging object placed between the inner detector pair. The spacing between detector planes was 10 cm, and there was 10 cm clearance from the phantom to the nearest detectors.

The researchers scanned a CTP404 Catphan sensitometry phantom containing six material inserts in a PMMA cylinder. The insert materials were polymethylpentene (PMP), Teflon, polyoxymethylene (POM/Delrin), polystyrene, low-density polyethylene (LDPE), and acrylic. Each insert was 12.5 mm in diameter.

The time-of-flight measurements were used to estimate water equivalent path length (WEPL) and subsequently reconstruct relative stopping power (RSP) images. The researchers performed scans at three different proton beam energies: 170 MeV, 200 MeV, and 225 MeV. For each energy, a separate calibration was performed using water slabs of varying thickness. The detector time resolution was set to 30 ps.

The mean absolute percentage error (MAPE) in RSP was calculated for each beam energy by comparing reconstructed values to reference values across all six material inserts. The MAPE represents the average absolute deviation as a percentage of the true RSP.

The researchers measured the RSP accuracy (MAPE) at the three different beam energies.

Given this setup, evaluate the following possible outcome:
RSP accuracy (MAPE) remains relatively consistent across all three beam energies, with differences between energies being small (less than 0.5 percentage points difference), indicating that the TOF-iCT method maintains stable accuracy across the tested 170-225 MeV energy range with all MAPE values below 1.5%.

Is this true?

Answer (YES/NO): NO